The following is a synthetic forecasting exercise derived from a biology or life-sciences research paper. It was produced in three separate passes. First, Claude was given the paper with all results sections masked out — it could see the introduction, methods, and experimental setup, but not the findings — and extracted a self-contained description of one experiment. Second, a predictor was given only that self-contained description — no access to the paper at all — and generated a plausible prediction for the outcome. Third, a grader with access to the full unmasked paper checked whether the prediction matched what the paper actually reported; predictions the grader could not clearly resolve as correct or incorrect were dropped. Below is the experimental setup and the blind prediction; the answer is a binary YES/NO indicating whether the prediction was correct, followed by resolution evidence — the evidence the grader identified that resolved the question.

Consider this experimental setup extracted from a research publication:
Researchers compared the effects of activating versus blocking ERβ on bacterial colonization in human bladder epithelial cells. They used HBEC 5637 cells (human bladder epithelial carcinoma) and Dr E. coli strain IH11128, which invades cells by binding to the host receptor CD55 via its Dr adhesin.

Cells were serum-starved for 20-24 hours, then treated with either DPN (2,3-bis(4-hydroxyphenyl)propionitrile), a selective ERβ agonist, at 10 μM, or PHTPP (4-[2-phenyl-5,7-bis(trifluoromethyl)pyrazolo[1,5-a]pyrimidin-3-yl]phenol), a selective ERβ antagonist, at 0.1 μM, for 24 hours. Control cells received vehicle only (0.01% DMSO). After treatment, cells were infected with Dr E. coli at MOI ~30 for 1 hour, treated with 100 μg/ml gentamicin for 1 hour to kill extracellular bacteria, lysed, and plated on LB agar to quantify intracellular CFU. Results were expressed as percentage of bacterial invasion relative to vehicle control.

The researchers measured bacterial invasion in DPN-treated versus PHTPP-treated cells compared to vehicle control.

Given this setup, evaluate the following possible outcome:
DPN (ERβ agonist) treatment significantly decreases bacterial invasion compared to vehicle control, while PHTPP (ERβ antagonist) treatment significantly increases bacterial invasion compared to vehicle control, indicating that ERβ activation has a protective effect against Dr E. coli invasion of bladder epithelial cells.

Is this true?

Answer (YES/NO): YES